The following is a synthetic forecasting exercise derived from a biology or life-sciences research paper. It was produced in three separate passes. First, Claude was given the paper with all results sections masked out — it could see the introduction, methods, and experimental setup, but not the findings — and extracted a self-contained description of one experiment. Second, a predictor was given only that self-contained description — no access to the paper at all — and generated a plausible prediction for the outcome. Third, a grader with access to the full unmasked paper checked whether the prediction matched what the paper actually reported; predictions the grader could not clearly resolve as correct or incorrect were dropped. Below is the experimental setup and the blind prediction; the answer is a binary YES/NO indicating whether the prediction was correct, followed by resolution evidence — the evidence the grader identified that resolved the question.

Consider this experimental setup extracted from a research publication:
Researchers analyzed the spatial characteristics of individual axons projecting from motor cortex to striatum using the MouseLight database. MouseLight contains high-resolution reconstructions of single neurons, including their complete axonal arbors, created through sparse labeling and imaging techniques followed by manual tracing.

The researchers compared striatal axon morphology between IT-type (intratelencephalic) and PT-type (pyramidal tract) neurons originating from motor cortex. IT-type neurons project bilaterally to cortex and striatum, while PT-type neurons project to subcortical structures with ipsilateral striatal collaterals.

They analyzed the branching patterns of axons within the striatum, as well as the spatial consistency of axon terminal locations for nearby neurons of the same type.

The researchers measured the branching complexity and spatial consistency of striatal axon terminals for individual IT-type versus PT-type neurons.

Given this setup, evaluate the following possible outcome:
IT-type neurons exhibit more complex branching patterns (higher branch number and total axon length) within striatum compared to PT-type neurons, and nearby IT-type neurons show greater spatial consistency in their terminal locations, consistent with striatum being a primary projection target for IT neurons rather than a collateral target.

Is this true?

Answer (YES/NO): YES